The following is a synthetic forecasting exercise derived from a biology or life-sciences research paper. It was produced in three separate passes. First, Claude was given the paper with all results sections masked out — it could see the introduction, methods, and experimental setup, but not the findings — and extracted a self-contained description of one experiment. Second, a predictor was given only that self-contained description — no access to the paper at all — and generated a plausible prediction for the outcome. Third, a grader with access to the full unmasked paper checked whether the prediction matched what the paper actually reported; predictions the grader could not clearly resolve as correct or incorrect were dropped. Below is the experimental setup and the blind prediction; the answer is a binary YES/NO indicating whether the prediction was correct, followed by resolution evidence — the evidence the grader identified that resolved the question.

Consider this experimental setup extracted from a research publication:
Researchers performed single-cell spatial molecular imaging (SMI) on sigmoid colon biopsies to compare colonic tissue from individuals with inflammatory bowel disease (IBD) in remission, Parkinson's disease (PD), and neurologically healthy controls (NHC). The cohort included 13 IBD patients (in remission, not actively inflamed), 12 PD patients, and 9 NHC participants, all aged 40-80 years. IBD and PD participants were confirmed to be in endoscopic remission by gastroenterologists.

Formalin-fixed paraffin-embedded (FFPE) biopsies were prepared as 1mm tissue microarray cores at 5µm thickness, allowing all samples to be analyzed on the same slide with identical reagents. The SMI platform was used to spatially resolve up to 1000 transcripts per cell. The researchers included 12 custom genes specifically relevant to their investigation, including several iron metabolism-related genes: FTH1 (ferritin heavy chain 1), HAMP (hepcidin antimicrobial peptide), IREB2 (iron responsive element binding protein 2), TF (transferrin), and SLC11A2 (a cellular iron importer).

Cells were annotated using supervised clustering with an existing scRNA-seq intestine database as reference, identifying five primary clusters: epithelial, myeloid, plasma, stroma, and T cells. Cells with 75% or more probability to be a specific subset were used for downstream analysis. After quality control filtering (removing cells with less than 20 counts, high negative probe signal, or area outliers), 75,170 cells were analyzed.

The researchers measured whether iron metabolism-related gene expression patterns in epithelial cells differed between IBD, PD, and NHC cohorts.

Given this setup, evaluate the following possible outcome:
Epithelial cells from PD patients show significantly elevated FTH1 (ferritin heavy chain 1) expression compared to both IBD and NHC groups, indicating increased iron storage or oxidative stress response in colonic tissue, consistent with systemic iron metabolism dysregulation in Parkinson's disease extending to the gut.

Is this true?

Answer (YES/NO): NO